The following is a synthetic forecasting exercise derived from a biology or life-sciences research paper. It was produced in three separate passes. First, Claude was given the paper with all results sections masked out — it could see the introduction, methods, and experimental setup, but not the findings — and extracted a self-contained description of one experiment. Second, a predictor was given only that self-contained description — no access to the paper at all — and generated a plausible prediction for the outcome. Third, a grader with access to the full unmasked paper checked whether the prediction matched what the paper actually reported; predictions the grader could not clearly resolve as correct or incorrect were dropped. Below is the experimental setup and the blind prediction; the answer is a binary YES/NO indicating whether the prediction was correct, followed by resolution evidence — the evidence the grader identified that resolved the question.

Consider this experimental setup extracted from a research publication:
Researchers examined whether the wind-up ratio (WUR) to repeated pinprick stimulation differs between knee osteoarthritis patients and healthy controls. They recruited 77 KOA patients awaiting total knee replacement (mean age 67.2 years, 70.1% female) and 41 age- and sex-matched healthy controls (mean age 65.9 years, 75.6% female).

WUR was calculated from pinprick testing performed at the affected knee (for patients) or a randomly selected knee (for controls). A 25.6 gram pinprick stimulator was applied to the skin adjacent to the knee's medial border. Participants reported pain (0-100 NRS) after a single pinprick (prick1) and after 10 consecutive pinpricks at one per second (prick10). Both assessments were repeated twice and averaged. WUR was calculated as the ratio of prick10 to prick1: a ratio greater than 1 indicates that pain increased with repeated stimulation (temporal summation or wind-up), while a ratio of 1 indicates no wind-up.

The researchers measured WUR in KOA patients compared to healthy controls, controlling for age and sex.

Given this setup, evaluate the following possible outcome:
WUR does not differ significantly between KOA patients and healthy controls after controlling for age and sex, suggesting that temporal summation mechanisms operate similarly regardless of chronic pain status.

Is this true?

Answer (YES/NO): YES